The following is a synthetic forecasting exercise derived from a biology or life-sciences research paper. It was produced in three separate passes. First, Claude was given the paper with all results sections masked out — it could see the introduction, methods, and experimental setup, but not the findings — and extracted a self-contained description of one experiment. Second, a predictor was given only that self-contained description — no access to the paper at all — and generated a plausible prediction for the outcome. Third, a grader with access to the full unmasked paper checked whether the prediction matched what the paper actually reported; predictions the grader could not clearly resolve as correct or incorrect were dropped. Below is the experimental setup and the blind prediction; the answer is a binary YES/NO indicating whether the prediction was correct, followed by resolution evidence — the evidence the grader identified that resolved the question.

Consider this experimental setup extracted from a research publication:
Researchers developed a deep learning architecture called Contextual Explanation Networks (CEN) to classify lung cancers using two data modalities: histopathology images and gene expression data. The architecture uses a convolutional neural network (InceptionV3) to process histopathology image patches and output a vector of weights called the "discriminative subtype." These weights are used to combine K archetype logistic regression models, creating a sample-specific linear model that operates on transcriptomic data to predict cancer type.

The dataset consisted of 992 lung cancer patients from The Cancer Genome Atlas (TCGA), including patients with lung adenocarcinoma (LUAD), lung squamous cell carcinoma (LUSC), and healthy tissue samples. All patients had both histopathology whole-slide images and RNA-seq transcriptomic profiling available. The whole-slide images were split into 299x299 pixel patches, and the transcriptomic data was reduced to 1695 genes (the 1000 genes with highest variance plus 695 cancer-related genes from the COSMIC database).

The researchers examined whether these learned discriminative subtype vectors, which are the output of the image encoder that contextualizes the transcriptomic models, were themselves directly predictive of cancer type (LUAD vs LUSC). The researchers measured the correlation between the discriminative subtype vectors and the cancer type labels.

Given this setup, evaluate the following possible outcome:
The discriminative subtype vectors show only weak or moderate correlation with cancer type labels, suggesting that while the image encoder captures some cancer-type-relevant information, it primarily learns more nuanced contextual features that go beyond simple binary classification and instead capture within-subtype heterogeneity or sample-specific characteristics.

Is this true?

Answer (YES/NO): NO